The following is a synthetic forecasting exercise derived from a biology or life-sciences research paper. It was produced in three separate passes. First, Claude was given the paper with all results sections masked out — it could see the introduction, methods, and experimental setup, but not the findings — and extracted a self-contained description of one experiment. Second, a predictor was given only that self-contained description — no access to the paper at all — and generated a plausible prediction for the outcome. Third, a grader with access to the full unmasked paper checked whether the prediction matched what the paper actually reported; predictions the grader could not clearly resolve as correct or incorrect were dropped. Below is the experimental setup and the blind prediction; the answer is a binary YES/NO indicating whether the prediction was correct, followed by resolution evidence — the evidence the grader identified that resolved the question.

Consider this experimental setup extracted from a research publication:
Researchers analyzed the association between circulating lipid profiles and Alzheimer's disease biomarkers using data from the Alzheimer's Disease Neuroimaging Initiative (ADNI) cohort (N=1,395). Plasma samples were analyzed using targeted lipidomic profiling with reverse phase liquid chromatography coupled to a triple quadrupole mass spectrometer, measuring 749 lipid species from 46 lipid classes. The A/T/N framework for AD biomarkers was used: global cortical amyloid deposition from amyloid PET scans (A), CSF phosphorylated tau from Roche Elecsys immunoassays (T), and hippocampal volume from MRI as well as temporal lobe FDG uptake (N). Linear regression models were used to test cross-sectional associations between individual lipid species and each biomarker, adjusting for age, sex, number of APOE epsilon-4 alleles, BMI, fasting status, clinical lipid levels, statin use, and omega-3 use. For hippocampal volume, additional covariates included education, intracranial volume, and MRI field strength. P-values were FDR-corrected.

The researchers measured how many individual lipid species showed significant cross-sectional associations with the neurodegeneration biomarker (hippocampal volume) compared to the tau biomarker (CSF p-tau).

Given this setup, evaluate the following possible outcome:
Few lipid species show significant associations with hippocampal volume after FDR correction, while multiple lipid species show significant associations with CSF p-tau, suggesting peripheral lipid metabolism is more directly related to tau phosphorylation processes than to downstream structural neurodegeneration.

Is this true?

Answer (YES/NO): NO